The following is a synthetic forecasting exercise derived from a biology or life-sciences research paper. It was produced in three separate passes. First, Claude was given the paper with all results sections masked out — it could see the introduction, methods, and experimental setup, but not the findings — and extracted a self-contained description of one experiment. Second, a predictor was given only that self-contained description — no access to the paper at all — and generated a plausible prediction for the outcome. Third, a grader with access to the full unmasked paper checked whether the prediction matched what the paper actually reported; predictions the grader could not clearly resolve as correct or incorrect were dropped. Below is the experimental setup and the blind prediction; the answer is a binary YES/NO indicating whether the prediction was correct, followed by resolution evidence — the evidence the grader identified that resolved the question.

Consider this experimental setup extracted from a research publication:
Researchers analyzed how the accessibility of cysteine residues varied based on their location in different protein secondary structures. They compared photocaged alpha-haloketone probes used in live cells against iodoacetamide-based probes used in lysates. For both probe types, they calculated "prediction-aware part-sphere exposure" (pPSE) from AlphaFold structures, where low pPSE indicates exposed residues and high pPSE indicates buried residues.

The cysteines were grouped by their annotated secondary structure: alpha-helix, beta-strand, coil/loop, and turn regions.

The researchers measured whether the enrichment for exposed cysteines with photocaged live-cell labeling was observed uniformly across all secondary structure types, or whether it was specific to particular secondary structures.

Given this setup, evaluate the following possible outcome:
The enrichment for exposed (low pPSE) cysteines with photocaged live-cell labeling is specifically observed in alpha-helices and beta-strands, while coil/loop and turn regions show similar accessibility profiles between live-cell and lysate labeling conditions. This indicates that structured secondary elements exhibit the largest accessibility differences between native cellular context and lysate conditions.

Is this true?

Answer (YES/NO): NO